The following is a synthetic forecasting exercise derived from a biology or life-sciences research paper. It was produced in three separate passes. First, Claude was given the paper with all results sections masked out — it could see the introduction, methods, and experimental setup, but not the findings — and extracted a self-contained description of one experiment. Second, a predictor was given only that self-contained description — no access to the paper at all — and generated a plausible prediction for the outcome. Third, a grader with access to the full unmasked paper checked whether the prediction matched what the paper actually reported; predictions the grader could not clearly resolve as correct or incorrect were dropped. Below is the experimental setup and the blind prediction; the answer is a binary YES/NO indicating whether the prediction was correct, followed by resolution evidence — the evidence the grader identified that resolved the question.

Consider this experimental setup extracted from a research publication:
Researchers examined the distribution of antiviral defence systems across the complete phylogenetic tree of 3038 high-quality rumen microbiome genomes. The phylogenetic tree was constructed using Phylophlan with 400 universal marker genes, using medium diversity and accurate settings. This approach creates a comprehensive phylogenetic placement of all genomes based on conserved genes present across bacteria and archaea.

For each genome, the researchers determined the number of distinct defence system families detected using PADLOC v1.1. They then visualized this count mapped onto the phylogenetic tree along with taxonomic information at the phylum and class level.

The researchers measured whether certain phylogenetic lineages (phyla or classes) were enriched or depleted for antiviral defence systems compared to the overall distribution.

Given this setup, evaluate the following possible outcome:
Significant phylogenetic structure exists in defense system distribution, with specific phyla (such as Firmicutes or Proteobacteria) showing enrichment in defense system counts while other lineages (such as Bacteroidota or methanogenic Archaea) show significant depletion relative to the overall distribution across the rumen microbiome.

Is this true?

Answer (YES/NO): NO